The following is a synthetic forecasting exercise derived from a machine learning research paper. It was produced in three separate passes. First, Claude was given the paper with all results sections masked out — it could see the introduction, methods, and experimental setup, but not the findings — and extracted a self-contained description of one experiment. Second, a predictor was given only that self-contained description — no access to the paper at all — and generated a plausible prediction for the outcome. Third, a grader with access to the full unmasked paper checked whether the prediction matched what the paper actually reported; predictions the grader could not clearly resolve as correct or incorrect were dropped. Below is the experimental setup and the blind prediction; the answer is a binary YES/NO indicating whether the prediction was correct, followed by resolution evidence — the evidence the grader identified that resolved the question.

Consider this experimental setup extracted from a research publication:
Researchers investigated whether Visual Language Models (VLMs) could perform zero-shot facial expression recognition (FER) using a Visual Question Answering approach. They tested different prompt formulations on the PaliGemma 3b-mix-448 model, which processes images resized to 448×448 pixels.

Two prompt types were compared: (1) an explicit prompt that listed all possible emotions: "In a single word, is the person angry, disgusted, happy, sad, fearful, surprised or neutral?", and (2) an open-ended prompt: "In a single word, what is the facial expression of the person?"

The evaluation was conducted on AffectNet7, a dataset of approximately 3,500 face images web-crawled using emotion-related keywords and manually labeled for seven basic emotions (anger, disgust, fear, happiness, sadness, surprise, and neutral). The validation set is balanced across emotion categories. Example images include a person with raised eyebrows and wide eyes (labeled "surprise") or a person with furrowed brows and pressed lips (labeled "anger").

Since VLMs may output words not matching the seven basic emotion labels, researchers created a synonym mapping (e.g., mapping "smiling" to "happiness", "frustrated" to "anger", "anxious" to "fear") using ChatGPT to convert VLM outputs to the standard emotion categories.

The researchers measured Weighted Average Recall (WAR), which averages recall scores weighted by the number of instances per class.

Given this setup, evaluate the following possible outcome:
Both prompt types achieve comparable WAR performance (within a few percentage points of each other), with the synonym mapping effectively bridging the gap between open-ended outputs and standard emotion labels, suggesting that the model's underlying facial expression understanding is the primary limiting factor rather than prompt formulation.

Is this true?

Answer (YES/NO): NO